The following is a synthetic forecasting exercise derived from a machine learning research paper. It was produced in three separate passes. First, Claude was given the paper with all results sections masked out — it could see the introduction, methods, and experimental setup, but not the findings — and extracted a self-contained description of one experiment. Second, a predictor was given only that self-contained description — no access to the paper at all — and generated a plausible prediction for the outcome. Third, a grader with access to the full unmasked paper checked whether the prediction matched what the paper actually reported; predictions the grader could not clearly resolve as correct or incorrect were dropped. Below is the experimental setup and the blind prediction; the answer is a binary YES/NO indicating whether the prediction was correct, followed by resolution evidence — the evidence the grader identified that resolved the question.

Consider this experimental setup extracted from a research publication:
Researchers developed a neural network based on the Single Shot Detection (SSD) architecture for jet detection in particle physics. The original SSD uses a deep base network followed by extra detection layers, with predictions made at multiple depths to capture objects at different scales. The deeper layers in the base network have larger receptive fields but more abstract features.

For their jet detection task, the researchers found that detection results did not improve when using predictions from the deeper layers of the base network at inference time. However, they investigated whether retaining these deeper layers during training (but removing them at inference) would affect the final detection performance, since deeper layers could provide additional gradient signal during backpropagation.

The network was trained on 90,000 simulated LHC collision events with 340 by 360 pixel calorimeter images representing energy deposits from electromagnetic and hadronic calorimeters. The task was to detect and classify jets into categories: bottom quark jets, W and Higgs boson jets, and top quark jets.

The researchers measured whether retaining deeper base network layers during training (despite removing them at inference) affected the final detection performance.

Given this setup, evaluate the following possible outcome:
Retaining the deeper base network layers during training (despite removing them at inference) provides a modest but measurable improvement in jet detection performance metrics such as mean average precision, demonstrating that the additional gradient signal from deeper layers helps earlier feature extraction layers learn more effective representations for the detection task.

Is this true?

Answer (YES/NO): NO